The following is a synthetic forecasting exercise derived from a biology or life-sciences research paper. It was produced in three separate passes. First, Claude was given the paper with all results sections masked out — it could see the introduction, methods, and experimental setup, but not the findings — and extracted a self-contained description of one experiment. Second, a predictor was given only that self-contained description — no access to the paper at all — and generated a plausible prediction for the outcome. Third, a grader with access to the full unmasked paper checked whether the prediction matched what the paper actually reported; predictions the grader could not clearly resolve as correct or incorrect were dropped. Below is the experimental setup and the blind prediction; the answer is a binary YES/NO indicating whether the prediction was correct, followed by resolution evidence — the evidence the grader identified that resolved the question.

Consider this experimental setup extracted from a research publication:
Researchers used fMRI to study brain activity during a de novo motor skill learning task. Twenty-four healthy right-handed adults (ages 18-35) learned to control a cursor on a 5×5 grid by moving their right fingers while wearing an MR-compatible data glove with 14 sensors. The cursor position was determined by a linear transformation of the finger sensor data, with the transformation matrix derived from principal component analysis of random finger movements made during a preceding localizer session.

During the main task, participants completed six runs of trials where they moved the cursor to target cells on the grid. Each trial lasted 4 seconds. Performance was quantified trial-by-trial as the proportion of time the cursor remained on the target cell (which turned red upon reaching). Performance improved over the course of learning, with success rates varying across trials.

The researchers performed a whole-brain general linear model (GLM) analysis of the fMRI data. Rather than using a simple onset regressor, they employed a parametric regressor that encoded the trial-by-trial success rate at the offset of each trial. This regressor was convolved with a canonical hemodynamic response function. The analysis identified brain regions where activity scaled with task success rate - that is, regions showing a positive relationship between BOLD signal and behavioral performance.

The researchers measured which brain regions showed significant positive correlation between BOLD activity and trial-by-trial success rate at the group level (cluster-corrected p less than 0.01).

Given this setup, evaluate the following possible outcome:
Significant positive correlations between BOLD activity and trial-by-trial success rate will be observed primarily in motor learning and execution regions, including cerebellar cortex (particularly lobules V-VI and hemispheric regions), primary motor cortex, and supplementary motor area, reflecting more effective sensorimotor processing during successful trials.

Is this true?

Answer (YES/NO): NO